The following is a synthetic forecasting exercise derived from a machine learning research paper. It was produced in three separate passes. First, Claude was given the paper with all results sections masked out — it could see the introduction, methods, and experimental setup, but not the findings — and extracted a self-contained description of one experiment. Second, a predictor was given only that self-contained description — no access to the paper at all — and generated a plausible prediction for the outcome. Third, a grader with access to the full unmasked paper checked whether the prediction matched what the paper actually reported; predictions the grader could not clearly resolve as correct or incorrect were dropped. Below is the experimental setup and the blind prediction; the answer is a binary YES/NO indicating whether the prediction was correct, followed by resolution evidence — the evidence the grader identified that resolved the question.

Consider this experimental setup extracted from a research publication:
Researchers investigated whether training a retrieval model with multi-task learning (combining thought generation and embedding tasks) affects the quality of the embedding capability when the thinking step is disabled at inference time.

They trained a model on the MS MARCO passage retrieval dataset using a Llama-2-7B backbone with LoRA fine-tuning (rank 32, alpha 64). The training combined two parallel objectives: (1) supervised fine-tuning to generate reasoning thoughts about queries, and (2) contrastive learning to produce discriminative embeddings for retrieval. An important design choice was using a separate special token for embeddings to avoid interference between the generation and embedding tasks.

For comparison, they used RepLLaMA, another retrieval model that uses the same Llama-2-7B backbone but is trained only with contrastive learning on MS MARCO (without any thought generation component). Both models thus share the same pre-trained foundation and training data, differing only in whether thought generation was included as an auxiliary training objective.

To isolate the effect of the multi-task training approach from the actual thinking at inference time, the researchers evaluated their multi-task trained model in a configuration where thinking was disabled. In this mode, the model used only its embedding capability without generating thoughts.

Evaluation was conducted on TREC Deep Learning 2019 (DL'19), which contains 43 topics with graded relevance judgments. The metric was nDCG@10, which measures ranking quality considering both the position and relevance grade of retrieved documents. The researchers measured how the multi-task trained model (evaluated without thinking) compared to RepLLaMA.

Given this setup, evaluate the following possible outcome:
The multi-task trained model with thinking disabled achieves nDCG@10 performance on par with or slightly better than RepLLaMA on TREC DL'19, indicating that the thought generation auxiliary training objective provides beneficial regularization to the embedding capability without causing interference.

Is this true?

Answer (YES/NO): NO